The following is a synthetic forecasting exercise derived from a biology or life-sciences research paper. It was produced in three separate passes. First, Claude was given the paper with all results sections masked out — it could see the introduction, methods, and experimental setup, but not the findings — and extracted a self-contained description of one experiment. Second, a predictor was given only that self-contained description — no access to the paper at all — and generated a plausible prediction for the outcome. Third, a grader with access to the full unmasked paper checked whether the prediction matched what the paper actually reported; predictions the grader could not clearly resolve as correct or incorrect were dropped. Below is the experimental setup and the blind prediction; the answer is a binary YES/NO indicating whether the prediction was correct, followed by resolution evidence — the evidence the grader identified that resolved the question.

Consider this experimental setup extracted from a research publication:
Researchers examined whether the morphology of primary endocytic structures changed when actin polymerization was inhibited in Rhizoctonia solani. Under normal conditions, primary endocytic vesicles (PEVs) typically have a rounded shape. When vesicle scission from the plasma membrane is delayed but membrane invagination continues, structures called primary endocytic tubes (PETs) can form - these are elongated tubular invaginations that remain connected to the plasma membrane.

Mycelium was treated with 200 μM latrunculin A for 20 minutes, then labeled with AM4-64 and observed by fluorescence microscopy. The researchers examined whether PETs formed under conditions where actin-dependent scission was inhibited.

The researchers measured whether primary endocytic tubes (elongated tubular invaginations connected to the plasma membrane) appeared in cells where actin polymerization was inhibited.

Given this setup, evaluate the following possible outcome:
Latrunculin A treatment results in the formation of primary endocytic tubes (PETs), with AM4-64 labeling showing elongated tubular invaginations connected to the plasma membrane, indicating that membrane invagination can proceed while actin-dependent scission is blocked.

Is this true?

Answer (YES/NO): YES